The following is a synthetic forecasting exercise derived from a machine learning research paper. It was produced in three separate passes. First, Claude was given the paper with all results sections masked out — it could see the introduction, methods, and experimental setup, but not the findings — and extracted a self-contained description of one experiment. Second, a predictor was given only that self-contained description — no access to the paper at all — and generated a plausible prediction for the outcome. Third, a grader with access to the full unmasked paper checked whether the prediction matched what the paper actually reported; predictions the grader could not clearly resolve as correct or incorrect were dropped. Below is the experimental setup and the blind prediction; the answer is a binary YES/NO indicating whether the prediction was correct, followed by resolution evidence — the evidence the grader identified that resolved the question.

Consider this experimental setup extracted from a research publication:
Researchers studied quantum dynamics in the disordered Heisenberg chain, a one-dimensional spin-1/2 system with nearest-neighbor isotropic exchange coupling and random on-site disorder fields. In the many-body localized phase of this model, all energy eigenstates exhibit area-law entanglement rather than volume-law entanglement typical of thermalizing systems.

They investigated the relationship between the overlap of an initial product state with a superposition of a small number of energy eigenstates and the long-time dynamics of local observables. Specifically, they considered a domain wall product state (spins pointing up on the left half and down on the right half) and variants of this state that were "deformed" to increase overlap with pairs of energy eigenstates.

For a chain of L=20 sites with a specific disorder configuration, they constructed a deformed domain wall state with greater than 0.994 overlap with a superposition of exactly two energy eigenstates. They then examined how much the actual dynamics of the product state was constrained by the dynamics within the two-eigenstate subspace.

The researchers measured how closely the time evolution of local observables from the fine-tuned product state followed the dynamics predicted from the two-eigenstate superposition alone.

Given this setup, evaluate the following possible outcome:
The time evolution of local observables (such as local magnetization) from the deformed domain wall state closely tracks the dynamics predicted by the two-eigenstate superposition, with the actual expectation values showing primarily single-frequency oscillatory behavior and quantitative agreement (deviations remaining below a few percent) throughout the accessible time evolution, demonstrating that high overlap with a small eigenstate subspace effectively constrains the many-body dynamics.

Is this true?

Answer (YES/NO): YES